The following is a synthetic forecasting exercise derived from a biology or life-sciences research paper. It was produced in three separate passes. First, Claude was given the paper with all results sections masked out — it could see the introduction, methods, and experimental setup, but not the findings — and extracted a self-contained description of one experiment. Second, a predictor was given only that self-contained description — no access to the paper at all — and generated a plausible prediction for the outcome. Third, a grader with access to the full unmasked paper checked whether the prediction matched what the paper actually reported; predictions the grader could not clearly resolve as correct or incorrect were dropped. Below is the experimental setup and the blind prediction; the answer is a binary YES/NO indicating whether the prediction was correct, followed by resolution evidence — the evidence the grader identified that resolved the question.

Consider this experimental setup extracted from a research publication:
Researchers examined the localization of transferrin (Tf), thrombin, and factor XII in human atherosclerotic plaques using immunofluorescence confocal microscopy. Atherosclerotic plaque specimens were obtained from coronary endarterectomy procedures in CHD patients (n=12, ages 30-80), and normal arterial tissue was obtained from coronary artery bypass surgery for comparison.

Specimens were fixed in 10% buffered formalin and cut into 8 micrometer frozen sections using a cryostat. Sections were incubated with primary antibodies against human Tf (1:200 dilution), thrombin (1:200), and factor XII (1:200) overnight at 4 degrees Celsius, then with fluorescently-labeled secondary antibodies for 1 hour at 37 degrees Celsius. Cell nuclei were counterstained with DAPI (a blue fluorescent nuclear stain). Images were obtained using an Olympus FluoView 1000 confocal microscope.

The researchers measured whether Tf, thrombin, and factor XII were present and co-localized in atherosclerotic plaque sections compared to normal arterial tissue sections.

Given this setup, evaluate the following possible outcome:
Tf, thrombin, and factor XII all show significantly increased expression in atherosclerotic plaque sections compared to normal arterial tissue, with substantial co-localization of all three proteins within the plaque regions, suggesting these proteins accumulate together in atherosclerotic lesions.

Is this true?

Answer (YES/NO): NO